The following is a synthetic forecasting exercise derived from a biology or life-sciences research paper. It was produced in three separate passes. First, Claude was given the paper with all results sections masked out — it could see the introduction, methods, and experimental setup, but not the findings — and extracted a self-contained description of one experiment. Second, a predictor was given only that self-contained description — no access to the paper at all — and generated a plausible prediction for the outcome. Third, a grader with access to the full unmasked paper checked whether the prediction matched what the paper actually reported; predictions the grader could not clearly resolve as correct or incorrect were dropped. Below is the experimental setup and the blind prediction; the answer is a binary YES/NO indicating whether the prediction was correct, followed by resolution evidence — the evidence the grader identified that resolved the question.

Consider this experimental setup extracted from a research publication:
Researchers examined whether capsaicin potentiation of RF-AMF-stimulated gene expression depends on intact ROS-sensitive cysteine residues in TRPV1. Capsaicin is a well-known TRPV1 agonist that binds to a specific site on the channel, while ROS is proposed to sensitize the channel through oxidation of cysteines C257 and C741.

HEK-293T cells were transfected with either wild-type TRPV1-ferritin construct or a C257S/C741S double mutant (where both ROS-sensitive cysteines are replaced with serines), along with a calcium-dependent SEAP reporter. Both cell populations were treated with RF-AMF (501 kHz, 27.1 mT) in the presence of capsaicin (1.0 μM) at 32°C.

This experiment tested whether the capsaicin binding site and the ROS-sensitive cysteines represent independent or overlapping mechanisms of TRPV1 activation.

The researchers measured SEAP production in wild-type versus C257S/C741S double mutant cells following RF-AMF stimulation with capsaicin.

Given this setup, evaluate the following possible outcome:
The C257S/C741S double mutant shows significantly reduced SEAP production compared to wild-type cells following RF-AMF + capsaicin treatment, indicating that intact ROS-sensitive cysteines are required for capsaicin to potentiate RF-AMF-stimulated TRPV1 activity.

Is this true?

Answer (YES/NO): YES